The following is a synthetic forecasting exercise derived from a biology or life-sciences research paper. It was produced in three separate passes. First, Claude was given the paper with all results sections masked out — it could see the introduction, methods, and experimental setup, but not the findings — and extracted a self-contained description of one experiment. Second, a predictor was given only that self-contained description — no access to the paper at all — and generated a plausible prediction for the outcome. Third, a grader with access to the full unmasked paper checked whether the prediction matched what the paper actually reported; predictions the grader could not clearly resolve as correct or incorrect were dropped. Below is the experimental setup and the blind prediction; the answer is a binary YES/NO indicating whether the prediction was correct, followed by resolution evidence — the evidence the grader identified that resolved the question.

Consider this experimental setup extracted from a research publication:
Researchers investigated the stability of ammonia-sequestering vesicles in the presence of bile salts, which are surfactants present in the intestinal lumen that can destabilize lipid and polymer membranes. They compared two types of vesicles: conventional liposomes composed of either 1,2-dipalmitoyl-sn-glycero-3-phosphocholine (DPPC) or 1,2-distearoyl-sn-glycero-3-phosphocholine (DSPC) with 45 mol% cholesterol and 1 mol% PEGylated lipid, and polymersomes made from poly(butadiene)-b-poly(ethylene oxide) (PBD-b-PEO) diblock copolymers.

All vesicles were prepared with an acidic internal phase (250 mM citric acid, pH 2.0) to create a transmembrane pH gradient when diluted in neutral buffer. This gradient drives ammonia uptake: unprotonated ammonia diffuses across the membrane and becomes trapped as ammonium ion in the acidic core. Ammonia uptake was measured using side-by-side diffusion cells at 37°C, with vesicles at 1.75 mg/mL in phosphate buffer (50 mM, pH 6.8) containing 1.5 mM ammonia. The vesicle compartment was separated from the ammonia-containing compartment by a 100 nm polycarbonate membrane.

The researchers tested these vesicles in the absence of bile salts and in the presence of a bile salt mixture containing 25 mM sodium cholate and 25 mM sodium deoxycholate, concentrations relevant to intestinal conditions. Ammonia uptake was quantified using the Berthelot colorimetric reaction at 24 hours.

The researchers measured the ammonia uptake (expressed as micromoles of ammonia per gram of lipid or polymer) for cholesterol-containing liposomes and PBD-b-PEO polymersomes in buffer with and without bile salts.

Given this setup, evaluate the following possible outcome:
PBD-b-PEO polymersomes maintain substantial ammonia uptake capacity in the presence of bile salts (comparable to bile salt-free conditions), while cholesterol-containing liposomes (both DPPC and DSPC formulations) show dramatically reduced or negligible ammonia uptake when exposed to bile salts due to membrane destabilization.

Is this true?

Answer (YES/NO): NO